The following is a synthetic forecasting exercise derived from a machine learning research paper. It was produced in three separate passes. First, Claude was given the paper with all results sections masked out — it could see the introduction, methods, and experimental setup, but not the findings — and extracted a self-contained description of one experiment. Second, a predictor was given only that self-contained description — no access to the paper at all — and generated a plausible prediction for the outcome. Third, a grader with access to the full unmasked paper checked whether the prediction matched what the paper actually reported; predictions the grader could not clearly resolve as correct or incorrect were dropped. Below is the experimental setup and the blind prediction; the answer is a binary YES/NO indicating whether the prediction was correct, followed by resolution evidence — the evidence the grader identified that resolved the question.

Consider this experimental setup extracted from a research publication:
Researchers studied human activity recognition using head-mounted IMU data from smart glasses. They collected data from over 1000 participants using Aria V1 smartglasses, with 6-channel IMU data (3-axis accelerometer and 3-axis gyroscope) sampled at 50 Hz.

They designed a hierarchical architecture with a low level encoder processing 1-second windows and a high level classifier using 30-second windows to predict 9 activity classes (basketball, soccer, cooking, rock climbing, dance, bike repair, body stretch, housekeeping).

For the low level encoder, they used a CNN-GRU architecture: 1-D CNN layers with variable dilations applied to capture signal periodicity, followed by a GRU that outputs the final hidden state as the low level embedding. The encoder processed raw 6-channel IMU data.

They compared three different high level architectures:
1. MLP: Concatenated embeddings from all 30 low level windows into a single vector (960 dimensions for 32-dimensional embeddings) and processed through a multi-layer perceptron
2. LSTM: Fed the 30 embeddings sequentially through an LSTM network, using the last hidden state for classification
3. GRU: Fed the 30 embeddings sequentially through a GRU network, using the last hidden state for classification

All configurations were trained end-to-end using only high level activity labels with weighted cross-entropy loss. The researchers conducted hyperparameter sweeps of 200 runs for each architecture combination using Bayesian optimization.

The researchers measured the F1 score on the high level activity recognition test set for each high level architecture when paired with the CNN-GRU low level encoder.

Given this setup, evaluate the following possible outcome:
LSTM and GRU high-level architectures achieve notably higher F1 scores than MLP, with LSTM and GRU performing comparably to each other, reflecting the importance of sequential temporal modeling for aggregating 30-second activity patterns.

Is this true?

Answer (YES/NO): NO